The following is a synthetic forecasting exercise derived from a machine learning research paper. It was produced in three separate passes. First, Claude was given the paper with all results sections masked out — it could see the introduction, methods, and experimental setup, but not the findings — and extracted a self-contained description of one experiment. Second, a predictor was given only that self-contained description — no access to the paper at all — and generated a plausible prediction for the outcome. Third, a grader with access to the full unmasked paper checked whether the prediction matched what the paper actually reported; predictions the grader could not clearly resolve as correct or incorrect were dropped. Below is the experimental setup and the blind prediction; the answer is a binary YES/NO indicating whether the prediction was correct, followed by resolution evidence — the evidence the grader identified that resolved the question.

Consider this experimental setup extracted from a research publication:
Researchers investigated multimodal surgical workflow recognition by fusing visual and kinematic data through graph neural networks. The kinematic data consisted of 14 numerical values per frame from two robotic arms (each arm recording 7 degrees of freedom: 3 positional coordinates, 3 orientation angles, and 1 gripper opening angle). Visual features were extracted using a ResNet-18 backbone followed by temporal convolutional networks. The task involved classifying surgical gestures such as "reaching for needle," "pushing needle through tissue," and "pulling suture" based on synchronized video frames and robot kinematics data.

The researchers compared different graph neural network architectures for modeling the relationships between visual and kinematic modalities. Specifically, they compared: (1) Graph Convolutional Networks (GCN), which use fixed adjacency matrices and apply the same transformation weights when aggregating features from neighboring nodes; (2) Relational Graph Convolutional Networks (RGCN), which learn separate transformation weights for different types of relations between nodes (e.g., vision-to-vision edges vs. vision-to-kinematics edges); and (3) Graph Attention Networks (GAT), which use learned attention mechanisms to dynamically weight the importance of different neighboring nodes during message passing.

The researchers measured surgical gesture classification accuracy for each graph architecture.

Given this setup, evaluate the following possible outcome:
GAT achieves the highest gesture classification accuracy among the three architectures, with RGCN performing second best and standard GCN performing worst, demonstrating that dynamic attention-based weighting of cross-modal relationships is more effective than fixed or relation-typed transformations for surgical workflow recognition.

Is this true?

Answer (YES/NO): NO